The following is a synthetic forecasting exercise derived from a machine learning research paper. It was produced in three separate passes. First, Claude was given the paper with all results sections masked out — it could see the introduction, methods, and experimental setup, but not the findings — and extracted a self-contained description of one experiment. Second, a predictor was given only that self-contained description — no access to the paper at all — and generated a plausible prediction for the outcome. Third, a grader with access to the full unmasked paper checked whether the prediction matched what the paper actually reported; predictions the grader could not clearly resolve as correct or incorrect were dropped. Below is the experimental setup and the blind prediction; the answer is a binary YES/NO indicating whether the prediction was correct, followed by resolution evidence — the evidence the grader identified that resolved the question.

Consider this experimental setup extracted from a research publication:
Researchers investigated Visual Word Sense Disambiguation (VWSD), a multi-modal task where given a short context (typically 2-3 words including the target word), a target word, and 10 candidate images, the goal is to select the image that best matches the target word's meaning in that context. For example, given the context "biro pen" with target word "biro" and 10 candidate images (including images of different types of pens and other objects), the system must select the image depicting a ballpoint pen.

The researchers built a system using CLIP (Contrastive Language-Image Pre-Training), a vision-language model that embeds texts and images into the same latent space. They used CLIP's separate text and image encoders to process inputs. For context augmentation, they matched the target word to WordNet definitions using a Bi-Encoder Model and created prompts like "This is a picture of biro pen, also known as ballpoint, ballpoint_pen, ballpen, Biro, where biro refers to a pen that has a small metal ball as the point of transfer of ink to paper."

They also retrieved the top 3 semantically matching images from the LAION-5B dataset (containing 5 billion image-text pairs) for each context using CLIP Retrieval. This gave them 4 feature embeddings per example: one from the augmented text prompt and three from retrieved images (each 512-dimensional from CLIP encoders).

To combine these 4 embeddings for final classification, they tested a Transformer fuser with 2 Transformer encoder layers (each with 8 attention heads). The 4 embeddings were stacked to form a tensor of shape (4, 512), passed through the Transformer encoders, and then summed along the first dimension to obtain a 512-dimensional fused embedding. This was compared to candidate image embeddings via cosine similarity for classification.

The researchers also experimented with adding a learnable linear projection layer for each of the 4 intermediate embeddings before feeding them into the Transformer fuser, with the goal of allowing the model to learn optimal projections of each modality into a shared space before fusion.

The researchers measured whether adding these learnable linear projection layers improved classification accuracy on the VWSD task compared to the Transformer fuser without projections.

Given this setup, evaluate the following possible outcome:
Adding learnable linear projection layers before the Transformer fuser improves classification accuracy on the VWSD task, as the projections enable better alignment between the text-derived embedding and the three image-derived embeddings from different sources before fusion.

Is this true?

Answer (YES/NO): NO